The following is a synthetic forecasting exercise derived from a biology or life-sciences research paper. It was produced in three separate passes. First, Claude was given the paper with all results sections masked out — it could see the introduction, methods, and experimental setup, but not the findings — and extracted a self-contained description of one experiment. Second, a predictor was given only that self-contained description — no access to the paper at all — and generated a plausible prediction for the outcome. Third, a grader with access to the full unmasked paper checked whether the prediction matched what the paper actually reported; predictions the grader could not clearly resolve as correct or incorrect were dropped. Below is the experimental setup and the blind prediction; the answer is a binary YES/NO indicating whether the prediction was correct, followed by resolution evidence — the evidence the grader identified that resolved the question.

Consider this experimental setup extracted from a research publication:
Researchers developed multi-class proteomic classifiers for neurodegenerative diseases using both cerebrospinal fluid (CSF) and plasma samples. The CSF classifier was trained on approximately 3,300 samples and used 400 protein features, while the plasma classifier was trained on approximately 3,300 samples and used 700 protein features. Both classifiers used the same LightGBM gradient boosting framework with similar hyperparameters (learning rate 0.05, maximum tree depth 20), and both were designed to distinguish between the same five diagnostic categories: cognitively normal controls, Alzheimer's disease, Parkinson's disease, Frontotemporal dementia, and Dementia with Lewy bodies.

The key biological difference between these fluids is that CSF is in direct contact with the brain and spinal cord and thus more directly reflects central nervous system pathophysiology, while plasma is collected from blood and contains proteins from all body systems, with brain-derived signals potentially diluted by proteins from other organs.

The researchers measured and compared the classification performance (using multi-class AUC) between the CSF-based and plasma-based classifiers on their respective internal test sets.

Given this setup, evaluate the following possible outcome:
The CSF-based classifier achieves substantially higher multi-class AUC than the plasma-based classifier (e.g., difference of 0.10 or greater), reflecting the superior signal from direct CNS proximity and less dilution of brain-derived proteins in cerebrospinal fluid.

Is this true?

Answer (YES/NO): YES